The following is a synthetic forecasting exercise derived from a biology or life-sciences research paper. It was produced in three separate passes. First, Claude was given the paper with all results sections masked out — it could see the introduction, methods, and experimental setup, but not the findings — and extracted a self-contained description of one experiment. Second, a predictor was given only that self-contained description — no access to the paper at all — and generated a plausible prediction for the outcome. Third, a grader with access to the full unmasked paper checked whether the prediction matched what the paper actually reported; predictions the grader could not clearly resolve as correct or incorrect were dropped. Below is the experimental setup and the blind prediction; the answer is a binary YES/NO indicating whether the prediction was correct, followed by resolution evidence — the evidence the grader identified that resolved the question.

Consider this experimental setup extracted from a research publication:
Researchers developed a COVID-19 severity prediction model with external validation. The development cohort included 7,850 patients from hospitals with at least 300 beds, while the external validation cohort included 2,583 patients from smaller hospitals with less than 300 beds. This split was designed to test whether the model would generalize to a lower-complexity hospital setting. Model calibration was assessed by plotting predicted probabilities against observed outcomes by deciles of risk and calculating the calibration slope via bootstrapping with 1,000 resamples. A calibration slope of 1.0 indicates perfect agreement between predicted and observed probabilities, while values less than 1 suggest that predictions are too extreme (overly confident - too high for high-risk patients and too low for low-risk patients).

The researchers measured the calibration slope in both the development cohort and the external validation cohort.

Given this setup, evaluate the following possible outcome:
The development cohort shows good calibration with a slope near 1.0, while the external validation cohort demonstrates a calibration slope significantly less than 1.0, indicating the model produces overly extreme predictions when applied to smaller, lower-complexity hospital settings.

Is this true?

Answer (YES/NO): YES